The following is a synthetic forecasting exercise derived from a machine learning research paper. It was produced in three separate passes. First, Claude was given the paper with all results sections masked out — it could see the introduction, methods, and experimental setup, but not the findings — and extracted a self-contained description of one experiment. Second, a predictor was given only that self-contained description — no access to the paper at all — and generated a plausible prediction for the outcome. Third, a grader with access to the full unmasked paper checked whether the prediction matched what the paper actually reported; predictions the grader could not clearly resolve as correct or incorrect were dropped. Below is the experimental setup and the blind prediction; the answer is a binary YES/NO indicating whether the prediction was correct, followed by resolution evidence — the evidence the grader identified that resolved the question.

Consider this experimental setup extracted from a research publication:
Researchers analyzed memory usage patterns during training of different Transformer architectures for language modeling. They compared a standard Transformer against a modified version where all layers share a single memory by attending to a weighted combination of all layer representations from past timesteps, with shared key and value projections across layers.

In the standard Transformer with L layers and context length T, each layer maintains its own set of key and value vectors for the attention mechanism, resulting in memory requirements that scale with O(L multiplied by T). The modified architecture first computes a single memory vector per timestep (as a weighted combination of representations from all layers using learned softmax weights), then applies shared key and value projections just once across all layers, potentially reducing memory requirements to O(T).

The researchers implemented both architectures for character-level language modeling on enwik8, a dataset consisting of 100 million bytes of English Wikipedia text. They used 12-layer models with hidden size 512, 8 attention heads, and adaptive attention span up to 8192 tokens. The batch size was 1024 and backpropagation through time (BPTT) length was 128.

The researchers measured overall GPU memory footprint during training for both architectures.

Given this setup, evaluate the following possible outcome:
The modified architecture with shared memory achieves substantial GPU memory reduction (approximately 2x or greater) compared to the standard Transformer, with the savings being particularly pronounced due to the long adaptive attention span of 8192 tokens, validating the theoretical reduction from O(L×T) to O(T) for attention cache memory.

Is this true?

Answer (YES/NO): NO